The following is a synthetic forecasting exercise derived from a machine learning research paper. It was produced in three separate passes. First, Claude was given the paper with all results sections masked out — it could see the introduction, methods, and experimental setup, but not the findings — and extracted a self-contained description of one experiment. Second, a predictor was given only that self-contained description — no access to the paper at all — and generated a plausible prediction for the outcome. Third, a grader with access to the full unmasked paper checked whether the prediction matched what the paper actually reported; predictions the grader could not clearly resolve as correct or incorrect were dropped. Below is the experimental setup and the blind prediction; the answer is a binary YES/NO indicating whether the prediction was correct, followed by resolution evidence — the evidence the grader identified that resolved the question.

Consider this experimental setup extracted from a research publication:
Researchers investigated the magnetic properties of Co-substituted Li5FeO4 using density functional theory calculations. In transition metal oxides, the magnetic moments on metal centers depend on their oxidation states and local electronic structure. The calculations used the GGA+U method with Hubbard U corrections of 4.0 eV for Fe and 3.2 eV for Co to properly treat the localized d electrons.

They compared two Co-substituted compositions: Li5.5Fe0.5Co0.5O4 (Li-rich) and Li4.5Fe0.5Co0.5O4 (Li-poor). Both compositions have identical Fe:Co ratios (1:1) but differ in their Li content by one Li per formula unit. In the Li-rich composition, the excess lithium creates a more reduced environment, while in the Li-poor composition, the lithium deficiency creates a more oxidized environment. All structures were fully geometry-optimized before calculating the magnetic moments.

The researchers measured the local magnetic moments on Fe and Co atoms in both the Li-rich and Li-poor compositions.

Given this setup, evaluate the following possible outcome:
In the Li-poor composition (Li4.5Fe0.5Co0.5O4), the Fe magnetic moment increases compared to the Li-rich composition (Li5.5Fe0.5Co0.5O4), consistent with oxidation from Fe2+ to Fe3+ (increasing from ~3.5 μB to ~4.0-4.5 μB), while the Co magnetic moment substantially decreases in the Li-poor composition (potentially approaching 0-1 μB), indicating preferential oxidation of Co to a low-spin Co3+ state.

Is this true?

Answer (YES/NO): NO